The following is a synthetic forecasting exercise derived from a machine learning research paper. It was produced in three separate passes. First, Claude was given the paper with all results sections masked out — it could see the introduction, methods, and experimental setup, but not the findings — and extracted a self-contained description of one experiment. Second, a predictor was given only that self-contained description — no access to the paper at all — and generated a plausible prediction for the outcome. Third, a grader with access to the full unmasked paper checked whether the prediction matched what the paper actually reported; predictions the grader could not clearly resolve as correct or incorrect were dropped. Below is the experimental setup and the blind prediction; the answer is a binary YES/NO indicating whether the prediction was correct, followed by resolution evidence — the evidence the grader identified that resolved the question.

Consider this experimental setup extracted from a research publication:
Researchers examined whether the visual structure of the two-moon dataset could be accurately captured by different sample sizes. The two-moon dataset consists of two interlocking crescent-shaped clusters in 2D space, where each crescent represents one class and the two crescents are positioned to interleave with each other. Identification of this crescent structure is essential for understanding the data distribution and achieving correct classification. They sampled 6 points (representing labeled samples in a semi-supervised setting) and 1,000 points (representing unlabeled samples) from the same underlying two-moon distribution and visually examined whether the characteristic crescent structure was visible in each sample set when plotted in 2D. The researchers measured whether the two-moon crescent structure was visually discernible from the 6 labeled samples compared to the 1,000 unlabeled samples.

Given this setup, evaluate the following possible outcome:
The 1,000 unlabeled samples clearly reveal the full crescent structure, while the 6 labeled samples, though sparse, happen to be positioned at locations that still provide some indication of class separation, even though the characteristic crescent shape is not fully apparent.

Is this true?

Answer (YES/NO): NO